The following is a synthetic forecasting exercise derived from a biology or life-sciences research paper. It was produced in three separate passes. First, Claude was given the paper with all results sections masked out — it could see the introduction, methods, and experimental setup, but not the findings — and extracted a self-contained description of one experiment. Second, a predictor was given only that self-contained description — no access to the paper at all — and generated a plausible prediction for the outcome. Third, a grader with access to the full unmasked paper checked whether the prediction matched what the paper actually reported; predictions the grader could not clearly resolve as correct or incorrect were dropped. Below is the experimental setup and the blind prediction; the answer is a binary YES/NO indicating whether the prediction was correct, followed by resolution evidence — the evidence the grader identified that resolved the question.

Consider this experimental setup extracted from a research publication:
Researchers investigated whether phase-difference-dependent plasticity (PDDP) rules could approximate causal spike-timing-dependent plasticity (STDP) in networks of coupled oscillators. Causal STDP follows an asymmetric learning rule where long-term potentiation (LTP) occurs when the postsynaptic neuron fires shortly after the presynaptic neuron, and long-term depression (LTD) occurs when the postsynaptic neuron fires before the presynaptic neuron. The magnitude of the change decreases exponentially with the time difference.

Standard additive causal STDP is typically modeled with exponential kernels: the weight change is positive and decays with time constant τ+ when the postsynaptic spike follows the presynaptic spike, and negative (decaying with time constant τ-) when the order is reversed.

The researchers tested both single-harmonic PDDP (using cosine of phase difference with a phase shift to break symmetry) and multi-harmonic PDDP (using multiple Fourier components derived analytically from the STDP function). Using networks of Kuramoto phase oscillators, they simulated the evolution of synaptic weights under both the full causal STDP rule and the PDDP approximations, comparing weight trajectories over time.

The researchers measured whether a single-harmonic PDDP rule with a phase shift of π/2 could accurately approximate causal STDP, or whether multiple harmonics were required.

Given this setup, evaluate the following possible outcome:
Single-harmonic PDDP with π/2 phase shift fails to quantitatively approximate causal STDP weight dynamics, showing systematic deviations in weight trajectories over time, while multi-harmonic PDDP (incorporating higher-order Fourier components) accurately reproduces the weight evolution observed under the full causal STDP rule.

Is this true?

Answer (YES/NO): YES